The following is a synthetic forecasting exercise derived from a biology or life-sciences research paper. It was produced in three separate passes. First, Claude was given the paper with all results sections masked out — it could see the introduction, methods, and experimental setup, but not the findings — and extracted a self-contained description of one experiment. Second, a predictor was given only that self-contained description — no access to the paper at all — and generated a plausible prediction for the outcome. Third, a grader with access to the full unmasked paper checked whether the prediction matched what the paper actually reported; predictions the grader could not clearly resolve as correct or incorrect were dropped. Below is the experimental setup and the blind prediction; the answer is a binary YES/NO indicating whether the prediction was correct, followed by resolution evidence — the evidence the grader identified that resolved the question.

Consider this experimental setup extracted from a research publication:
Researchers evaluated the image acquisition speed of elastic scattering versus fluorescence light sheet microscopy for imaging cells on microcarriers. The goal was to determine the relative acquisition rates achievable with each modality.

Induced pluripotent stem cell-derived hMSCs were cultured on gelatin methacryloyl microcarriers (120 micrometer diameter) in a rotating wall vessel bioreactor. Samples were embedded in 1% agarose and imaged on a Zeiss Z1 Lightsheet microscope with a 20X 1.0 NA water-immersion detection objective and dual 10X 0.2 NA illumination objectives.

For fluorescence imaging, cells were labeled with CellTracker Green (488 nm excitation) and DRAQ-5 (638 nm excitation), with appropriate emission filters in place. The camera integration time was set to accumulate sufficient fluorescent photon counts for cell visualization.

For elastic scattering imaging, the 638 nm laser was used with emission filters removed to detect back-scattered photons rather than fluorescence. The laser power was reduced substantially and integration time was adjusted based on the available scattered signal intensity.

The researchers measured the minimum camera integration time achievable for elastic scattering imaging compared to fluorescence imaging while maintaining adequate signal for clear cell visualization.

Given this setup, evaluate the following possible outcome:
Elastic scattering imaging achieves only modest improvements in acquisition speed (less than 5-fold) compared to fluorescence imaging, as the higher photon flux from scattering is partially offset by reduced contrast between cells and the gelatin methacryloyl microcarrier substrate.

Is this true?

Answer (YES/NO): YES